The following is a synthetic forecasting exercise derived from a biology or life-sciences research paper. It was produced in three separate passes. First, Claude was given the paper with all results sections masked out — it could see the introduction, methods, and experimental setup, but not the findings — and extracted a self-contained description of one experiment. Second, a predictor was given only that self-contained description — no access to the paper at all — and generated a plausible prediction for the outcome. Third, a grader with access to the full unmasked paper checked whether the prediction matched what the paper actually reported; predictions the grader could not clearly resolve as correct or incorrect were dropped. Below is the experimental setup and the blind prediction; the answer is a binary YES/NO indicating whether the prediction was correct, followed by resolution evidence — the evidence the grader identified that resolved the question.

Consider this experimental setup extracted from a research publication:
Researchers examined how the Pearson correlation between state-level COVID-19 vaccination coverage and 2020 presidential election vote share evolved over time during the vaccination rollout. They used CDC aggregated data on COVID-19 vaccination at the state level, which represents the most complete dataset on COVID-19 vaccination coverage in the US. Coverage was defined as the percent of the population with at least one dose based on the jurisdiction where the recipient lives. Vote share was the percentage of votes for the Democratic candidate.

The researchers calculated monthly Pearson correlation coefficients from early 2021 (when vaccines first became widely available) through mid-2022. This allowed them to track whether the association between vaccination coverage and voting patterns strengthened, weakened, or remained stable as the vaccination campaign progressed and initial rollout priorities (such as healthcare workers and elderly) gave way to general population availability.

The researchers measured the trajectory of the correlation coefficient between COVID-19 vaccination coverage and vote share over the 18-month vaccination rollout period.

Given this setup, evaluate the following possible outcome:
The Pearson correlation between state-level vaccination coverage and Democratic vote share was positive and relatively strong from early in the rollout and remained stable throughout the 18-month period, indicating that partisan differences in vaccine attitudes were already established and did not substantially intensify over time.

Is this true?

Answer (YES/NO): YES